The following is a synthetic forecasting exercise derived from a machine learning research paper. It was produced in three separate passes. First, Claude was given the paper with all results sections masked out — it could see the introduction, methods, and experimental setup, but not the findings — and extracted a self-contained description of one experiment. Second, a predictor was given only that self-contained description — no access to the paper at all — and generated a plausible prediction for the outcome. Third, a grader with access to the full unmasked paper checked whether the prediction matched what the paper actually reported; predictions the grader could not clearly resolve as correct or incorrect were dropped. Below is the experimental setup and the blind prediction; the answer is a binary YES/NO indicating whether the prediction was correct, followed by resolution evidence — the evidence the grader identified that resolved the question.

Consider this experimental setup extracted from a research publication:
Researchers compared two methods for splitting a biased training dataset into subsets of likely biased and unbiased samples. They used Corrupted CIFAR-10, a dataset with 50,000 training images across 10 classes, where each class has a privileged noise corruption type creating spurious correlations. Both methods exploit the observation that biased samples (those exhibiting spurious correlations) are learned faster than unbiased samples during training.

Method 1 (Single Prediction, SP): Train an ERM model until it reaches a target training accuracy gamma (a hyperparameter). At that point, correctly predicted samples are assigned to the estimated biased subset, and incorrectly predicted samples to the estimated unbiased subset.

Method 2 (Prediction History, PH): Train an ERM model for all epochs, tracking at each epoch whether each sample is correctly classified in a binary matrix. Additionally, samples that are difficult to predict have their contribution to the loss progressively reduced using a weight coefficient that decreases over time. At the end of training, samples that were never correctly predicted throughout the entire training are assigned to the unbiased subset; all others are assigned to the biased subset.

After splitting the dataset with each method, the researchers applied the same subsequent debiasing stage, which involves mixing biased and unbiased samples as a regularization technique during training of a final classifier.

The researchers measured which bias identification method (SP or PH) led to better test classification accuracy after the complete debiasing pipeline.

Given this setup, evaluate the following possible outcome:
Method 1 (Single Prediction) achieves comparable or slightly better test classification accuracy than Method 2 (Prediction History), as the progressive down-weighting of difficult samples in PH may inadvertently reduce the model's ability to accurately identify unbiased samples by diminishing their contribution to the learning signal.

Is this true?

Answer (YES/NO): NO